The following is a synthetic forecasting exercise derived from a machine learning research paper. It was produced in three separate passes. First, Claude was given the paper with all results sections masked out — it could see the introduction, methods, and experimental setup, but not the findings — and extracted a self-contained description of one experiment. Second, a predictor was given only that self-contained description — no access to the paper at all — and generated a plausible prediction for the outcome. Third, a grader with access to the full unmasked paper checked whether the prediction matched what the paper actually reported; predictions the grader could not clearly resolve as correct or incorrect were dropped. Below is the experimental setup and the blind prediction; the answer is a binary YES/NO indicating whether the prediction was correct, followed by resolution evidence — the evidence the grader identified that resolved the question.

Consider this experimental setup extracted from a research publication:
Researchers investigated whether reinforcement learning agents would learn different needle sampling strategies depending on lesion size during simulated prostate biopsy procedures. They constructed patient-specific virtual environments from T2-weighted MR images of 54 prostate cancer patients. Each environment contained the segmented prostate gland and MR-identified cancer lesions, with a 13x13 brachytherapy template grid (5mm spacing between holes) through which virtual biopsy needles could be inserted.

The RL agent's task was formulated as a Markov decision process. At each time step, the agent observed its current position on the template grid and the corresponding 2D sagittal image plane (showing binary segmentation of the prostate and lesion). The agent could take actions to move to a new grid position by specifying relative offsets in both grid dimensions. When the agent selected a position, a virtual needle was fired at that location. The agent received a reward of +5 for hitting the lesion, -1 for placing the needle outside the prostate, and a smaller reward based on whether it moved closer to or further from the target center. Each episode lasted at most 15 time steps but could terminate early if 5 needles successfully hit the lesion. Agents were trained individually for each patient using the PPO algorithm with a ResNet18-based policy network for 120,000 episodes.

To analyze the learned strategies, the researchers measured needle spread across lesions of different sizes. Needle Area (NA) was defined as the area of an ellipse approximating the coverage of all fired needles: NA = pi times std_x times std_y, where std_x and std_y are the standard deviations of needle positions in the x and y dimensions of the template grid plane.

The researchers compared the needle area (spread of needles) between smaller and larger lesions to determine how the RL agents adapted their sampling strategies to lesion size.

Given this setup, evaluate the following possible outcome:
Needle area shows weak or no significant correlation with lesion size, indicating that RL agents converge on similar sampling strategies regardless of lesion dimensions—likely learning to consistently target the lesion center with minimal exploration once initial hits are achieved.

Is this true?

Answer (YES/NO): NO